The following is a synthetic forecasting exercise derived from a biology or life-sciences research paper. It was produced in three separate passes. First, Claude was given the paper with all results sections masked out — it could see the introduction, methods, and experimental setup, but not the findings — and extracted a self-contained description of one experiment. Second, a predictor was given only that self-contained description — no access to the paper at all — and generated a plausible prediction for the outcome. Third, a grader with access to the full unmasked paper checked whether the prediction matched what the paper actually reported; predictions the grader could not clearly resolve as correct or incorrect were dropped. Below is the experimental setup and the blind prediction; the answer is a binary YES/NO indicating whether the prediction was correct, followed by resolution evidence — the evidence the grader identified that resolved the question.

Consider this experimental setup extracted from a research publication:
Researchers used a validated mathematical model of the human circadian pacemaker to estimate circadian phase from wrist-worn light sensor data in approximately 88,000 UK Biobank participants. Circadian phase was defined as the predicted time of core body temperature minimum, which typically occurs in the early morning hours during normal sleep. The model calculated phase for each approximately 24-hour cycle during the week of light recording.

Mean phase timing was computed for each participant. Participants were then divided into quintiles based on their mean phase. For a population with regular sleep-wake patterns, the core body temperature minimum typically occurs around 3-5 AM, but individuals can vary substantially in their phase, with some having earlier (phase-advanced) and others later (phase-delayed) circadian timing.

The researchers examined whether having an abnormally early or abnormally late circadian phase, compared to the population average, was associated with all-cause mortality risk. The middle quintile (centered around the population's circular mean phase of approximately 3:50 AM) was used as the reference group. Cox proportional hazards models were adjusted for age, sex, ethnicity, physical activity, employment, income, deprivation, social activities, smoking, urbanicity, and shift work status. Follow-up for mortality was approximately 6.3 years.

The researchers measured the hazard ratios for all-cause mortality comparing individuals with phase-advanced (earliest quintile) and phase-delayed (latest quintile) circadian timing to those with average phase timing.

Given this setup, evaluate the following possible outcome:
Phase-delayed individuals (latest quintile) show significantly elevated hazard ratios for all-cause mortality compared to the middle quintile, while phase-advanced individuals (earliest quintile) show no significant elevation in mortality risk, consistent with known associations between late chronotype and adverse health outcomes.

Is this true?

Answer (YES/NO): NO